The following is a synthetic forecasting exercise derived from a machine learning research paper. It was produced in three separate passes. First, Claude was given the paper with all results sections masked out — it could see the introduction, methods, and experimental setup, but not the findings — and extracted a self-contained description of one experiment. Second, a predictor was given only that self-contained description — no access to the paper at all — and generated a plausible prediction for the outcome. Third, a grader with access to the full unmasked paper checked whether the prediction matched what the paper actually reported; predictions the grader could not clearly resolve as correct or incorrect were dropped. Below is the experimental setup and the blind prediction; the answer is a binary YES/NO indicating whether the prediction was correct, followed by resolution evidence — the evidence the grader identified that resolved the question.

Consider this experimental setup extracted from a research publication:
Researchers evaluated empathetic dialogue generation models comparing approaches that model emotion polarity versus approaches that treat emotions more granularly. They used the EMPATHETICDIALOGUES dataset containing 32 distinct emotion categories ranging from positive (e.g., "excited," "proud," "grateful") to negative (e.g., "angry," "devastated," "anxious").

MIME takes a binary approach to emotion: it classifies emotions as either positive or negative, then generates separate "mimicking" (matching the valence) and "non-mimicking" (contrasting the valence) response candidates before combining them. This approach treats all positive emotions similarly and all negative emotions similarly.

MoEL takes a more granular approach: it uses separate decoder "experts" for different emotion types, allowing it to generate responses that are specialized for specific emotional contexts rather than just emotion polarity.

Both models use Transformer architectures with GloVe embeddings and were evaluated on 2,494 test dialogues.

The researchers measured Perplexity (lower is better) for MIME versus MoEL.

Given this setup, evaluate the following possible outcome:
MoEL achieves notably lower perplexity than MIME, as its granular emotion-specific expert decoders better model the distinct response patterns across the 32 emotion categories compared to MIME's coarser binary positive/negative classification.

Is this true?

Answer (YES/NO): NO